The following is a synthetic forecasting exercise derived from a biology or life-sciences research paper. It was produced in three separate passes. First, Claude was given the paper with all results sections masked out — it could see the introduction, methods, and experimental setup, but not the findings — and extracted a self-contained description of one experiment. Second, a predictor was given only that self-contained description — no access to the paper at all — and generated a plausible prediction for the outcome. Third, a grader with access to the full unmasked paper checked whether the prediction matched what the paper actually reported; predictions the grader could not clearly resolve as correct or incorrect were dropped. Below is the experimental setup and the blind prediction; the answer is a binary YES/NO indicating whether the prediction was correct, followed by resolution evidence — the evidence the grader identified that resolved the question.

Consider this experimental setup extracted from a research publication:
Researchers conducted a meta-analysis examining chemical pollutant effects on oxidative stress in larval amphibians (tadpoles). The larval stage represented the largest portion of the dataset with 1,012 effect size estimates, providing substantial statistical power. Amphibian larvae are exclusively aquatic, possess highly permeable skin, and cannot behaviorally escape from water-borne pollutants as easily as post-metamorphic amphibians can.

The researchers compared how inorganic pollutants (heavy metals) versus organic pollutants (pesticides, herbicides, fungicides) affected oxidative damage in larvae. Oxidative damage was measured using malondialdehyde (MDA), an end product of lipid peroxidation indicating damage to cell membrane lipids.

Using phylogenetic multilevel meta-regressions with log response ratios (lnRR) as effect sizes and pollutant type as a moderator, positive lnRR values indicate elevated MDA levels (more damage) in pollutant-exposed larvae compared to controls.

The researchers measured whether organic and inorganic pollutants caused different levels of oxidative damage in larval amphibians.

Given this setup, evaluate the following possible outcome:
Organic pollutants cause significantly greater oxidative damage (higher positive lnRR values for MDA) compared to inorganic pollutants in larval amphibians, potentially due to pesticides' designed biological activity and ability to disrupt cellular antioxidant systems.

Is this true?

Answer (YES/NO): NO